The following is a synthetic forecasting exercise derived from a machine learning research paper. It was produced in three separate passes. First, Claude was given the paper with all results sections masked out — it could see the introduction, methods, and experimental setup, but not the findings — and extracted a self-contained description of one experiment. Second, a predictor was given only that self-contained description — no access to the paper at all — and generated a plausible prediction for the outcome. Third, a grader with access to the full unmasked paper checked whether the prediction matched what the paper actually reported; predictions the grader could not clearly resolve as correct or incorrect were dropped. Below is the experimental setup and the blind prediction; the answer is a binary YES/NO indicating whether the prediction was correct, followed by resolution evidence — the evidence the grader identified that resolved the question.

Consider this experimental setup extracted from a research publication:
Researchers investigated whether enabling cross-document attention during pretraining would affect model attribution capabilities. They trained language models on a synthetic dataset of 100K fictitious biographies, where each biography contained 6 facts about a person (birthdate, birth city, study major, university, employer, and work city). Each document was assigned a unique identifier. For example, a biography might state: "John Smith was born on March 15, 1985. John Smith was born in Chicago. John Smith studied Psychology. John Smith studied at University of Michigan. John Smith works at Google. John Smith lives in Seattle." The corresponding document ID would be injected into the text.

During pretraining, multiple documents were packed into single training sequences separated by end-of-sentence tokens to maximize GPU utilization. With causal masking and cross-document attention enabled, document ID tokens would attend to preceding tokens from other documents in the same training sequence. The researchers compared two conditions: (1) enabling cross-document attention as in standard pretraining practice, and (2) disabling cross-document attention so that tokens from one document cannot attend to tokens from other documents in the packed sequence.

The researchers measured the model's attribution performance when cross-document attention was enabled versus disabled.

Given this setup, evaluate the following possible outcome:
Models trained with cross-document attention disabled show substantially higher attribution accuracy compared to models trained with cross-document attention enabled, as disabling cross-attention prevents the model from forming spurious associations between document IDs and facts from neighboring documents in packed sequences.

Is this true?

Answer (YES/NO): YES